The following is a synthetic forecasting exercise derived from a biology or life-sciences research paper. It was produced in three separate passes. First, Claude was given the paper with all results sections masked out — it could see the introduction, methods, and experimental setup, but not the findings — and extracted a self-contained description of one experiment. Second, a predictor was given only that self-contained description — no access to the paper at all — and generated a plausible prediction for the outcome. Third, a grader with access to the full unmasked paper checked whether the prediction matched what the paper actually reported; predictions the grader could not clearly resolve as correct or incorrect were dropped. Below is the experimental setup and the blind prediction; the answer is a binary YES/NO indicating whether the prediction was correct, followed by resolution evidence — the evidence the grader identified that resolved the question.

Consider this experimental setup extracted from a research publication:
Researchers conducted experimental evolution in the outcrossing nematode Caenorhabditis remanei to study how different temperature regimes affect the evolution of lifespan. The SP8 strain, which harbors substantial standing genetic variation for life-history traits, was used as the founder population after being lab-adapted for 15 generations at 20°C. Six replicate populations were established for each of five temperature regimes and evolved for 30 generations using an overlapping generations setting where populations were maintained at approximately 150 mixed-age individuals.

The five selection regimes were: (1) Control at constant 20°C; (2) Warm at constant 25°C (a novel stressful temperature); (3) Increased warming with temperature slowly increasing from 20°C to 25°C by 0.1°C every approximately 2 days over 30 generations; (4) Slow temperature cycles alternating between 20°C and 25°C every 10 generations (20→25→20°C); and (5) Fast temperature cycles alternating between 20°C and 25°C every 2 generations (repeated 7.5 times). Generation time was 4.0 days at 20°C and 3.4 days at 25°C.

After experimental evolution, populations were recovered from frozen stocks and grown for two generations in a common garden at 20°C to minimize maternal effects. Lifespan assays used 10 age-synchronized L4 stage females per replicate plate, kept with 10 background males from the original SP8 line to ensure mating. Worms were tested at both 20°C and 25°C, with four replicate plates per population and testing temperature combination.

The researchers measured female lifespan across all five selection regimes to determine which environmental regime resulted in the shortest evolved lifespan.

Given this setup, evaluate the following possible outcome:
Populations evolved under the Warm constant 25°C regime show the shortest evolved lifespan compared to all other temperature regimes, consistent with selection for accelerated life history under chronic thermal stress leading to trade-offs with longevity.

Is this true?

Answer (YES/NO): NO